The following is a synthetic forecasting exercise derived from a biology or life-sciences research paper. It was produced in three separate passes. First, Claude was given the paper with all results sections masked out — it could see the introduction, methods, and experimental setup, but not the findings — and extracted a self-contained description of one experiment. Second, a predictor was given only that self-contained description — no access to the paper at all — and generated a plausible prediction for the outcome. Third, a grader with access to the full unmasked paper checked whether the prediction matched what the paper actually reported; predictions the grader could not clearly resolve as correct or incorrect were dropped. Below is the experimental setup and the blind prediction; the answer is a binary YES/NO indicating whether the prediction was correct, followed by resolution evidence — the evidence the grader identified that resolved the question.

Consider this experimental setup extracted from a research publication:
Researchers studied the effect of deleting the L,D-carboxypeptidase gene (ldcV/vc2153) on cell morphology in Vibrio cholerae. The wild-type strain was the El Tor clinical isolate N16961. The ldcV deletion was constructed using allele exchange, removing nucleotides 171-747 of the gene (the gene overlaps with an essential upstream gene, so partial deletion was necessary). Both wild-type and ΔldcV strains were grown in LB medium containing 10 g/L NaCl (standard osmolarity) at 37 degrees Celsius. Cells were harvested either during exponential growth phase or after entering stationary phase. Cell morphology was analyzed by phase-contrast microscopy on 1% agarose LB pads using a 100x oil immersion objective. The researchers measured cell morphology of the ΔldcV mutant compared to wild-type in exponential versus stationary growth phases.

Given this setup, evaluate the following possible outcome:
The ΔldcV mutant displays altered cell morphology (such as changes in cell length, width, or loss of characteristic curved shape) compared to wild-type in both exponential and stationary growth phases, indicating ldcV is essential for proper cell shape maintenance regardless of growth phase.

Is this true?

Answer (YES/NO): NO